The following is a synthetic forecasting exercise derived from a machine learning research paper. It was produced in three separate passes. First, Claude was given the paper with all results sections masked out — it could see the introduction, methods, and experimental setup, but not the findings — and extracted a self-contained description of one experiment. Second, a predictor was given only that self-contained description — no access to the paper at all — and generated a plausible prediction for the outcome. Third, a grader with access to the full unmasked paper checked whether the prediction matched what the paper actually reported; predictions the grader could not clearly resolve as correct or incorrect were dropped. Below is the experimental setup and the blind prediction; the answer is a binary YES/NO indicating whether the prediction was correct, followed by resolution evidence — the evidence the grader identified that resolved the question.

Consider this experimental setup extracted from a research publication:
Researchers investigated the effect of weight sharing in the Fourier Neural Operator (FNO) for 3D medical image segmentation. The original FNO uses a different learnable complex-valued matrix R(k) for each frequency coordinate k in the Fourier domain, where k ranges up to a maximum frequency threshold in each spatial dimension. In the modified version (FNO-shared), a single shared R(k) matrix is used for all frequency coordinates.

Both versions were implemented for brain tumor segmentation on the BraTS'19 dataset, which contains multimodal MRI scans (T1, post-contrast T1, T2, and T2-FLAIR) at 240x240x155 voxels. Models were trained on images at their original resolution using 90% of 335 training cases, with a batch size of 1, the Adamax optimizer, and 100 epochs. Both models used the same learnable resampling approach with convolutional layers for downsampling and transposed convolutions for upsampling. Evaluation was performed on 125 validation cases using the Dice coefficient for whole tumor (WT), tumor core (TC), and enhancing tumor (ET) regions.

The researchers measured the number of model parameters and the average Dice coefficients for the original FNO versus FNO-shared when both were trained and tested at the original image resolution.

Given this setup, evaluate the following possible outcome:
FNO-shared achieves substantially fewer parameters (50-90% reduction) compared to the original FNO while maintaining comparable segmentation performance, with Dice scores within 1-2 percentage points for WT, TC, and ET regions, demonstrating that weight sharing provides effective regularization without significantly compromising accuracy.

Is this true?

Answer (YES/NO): NO